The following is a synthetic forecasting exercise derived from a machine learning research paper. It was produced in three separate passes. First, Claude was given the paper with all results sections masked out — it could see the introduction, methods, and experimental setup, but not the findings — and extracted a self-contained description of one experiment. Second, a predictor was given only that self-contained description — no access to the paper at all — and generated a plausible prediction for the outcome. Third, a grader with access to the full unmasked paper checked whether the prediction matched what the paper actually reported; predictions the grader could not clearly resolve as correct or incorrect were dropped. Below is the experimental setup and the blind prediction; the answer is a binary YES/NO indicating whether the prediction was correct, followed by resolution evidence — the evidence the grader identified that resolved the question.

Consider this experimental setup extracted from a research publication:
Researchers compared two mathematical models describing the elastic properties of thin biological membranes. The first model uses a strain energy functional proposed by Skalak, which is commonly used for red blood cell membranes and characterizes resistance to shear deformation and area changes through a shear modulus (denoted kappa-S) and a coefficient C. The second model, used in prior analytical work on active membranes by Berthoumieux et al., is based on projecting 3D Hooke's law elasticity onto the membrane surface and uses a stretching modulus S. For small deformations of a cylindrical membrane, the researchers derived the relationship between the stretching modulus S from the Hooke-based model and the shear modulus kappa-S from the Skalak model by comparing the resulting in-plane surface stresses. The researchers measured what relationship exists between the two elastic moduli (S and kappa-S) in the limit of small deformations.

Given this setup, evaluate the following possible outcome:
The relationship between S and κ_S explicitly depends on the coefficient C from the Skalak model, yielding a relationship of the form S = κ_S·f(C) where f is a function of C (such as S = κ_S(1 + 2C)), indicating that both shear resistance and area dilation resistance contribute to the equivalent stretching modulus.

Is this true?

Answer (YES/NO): NO